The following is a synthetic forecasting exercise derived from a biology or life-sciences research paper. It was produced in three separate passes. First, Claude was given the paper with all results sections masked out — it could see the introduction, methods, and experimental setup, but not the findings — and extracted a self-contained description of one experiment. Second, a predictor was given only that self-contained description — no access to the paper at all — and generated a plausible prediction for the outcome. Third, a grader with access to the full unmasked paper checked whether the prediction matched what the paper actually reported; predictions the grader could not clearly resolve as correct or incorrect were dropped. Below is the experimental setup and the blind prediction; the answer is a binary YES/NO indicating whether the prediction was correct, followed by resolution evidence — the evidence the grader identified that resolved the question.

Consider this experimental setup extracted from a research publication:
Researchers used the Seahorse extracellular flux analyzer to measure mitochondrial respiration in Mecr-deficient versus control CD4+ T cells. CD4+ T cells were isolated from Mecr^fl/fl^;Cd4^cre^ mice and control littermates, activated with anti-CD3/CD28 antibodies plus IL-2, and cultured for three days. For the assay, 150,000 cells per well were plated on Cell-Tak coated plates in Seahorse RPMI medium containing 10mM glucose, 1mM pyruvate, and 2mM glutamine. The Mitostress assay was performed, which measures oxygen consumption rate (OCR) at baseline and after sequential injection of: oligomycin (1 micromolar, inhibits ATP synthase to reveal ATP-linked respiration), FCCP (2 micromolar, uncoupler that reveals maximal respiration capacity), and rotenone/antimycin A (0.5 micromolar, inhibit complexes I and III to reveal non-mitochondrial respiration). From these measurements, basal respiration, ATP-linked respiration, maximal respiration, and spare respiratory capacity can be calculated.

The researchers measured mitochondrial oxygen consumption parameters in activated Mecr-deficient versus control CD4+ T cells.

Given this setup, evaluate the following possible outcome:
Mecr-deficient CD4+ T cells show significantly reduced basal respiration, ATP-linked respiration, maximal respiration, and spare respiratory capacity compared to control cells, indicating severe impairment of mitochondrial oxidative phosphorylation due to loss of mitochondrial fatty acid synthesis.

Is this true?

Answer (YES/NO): YES